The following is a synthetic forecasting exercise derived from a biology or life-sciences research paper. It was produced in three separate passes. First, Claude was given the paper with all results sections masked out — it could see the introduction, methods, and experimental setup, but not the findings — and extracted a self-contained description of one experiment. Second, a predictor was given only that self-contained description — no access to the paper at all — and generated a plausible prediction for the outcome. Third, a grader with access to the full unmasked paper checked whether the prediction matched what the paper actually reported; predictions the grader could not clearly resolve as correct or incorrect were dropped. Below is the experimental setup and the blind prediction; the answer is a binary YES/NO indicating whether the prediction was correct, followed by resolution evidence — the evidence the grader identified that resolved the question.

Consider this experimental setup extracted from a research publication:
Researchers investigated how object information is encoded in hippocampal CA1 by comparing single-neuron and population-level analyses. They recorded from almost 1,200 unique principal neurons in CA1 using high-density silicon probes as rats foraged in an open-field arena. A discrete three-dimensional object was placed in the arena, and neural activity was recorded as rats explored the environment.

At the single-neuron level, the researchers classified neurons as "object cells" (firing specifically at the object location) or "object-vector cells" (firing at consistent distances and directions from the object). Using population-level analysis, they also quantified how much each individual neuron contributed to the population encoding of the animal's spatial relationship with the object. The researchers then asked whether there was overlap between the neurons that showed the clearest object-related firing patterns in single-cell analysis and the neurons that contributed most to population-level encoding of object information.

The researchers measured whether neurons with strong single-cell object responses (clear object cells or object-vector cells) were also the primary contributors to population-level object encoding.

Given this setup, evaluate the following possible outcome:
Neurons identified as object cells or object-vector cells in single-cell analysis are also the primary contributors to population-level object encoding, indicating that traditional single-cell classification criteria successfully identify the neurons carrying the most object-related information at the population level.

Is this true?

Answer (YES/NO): NO